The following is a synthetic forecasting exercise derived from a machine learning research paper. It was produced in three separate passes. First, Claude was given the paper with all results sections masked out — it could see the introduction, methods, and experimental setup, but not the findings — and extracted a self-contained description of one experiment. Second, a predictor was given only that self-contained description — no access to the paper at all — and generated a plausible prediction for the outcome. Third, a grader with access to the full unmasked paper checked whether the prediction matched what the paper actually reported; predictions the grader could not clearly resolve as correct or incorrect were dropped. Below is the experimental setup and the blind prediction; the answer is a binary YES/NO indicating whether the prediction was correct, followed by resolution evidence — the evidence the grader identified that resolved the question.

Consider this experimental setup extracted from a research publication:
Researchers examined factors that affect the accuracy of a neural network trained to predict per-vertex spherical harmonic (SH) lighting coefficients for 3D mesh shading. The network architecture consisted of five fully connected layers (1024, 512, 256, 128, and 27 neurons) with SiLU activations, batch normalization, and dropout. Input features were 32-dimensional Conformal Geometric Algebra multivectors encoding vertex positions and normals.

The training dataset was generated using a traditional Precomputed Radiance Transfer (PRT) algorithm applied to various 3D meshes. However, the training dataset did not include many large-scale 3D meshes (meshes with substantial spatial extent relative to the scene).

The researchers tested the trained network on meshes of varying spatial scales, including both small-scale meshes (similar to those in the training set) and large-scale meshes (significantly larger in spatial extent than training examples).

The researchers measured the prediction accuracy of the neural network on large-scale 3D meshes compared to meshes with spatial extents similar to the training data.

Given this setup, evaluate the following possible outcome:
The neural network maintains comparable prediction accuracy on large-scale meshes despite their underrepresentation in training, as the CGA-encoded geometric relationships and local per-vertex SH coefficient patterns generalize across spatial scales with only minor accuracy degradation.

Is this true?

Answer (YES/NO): NO